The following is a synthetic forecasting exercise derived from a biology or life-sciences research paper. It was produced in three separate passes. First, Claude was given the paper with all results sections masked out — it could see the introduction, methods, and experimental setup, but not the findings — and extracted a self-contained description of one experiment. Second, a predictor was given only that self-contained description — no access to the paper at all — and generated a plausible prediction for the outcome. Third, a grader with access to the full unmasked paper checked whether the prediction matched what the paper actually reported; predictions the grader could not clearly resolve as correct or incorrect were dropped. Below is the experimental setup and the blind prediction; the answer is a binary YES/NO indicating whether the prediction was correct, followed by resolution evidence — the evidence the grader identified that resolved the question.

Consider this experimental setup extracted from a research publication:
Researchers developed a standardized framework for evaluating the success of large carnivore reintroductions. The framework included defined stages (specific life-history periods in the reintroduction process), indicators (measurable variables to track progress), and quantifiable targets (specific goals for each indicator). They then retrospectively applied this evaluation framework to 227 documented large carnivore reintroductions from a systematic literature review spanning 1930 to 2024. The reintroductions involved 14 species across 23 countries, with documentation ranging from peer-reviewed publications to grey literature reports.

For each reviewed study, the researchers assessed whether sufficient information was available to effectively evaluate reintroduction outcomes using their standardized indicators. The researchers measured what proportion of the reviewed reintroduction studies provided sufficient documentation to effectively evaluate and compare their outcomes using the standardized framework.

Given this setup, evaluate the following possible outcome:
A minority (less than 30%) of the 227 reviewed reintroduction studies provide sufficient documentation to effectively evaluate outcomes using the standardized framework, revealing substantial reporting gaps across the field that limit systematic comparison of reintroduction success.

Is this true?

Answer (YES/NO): NO